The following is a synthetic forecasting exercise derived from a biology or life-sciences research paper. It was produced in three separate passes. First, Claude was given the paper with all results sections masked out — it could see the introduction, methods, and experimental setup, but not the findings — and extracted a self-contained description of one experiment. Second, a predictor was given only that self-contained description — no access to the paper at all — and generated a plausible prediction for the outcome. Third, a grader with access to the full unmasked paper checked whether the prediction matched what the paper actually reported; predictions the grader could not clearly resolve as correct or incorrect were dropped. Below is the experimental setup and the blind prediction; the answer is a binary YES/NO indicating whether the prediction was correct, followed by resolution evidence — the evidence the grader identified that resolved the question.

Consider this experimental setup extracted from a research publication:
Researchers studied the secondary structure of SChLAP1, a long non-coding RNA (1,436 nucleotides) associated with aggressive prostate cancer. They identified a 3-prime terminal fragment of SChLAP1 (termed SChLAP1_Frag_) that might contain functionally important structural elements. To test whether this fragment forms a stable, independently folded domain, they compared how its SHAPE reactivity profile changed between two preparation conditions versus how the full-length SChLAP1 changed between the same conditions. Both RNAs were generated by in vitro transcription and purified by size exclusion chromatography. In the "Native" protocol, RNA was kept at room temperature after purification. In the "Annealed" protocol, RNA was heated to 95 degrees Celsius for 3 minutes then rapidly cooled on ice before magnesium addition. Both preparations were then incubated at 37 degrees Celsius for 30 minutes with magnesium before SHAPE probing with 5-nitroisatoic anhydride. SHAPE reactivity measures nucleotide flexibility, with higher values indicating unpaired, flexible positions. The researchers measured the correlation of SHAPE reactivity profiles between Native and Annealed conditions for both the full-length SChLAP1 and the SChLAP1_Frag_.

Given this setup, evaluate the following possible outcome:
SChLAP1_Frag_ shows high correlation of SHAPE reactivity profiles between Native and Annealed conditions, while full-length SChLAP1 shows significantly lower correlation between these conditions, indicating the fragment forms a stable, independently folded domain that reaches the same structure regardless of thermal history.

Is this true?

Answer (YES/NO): YES